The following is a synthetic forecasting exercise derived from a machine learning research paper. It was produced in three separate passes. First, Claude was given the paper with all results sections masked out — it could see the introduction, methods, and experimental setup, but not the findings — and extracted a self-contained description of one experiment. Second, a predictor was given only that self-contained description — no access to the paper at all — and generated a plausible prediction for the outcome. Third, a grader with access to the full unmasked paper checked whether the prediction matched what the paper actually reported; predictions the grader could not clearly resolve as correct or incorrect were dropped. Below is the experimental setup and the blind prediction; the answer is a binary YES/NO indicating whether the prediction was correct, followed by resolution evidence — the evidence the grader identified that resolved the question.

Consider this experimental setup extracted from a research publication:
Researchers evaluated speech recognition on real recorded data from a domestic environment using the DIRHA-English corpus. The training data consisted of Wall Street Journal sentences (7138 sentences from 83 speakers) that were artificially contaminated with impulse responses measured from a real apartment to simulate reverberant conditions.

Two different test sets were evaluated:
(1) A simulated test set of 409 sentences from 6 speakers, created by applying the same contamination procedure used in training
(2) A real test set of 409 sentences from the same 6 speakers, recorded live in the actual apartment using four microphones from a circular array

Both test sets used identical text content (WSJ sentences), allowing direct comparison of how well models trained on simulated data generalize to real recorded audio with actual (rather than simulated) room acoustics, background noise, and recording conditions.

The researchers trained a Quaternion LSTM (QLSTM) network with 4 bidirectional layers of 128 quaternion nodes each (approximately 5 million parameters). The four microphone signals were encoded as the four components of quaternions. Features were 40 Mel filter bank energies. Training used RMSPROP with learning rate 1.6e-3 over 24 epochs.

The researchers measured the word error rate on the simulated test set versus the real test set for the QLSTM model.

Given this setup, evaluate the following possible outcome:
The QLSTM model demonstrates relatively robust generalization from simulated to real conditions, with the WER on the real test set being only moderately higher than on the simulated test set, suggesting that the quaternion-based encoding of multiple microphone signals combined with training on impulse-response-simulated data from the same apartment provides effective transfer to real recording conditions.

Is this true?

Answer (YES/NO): NO